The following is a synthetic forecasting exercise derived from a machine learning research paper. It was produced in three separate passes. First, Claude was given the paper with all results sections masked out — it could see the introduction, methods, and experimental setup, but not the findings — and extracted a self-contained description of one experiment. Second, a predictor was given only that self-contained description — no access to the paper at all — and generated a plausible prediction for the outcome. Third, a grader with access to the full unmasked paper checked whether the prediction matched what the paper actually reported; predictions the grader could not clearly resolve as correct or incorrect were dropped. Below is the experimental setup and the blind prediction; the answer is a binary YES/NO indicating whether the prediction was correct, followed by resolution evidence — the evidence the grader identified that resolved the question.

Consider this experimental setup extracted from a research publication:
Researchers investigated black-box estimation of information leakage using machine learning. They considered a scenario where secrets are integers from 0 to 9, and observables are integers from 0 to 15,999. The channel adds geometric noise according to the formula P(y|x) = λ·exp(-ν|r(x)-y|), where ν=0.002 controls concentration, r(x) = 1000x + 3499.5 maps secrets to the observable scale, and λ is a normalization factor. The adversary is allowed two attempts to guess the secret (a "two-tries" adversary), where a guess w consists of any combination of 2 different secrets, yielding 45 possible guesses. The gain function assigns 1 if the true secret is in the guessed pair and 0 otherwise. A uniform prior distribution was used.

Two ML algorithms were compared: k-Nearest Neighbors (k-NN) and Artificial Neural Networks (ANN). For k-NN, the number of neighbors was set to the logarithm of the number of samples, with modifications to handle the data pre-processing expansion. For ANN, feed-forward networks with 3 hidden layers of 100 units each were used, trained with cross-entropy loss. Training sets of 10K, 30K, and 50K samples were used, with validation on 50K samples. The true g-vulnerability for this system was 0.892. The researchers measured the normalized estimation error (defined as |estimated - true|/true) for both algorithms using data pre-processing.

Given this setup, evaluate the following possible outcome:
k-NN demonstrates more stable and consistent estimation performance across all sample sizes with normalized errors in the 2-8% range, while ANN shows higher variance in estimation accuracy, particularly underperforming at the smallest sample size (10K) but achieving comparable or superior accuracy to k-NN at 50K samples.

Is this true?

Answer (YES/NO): NO